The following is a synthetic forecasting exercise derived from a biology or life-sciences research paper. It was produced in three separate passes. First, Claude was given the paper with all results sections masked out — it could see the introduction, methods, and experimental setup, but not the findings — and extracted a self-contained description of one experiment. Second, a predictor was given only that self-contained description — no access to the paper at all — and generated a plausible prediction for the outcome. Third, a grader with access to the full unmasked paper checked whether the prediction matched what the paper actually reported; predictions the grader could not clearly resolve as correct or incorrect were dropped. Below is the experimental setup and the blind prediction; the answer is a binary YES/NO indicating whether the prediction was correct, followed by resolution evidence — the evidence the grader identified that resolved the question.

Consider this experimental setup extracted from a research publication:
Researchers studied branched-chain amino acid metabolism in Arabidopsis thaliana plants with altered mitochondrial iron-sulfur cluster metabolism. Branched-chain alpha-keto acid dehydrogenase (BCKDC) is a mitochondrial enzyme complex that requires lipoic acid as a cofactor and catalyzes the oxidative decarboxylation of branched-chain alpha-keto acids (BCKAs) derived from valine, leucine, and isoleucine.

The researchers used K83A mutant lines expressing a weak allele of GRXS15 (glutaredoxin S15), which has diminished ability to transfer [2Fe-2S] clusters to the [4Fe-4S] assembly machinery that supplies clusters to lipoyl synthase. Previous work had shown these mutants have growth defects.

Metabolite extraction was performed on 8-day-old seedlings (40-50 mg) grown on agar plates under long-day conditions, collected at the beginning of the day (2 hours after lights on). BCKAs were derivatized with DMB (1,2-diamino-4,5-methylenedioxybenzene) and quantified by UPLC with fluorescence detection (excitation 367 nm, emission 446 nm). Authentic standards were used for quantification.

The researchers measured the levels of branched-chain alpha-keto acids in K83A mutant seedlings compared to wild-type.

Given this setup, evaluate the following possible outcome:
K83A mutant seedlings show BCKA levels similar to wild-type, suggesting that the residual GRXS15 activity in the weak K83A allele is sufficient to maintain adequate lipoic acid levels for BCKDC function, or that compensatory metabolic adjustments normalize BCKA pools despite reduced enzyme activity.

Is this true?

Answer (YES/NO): NO